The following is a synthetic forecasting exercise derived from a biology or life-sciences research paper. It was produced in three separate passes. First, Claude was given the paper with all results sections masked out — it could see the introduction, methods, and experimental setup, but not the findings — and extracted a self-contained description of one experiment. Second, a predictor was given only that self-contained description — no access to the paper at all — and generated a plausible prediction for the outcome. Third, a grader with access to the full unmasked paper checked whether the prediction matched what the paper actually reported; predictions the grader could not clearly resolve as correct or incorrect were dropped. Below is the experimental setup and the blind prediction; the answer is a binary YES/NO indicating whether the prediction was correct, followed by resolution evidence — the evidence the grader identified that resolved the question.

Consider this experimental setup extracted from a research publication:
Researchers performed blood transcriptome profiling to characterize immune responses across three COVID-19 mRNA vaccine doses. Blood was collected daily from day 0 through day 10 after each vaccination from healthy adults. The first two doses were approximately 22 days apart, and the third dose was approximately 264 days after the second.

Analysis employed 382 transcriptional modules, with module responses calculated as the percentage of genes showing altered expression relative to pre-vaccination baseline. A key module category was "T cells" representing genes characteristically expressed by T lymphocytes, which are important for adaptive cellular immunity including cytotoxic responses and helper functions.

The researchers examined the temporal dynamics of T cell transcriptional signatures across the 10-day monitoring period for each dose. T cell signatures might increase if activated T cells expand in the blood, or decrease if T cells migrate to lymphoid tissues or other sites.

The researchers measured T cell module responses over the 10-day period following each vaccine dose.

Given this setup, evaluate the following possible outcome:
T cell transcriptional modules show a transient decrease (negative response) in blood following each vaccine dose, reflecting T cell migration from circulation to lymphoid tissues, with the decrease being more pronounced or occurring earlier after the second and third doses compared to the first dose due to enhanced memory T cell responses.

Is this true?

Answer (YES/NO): NO